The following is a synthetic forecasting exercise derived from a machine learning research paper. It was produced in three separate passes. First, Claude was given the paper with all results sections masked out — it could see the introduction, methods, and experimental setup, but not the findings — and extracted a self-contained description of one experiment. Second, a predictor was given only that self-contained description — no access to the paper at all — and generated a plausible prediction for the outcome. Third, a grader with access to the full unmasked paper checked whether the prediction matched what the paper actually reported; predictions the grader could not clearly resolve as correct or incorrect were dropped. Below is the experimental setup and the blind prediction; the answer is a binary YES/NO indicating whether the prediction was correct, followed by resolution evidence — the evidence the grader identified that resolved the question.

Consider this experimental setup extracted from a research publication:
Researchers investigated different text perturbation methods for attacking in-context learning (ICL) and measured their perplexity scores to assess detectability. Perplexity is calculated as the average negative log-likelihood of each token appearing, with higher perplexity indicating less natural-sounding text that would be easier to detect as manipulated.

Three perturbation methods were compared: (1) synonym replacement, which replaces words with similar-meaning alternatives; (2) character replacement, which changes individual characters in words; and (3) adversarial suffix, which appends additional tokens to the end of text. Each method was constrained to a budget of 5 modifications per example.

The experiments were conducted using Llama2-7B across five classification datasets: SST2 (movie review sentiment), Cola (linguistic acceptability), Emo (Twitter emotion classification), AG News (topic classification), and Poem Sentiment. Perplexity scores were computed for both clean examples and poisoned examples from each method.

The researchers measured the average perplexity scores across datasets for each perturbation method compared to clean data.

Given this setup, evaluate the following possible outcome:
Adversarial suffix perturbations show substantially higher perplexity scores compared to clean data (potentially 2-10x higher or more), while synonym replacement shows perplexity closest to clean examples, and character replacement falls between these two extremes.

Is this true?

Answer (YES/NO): NO